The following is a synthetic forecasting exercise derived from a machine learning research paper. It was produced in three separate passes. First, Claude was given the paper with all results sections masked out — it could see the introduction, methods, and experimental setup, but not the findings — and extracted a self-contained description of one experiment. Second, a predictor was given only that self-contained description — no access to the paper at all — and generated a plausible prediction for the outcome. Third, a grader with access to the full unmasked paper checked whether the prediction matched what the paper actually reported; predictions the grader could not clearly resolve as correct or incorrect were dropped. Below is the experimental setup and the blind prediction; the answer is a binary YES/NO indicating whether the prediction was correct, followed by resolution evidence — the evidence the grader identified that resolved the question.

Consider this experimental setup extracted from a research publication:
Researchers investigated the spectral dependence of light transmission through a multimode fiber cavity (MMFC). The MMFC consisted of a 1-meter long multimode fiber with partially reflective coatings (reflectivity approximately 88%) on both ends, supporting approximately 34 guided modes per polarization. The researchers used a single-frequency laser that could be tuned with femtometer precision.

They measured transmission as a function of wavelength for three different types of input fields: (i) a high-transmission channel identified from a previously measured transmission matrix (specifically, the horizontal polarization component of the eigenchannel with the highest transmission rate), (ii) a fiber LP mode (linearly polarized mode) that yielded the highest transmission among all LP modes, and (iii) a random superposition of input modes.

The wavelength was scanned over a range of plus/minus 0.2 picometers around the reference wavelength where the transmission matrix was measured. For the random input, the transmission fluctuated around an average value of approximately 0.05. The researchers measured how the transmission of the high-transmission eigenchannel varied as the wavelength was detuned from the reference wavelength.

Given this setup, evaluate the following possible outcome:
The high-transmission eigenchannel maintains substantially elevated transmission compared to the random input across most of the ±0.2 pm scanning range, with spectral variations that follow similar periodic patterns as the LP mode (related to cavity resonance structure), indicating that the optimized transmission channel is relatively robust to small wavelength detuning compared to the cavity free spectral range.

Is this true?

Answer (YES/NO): NO